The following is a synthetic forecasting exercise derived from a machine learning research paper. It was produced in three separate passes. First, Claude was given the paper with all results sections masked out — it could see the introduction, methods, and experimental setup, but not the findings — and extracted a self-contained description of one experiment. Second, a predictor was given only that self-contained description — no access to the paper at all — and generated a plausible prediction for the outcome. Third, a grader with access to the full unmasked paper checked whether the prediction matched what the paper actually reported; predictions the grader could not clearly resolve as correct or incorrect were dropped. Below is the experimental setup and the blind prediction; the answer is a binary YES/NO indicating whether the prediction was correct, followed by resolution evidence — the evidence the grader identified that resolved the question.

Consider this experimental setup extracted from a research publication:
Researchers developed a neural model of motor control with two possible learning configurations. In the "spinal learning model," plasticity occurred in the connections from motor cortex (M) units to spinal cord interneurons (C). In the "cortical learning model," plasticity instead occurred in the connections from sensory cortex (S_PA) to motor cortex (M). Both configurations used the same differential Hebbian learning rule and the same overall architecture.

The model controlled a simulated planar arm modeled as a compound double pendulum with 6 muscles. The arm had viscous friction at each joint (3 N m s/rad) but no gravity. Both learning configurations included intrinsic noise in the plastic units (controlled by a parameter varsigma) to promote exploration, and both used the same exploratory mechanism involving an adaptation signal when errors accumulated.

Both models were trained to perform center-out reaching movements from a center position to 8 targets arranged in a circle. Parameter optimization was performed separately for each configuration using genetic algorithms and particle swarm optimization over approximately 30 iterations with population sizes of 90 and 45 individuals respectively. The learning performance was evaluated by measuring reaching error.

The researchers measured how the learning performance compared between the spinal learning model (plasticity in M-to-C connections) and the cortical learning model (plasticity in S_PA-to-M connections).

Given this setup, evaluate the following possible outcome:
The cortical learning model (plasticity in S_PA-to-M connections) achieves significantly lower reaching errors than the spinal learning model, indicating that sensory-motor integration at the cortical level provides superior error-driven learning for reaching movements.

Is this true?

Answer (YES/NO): NO